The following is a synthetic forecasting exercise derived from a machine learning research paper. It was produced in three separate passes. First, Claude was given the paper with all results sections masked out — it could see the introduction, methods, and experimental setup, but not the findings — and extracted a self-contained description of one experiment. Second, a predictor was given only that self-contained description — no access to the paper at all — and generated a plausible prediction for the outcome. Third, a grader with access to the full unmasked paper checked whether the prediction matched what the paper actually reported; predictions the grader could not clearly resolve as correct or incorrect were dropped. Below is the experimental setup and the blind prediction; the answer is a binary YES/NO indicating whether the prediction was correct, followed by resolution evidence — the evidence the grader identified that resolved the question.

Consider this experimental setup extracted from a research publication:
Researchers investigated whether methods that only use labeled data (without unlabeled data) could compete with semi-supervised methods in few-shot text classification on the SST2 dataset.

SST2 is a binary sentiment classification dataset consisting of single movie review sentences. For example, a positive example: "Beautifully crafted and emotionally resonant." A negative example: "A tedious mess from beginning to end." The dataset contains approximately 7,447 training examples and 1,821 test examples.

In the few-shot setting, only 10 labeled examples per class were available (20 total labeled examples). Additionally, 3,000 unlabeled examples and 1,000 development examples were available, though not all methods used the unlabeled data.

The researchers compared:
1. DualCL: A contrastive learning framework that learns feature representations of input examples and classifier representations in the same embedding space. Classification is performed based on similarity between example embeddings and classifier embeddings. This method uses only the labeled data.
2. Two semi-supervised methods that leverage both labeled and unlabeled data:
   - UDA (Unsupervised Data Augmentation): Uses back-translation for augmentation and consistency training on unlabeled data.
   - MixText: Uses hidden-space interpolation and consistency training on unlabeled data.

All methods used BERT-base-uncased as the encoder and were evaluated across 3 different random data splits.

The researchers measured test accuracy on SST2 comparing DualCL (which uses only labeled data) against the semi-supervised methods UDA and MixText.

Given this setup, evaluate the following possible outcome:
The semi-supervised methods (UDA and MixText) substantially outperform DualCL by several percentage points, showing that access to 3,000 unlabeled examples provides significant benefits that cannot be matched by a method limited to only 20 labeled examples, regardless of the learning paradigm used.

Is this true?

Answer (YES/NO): NO